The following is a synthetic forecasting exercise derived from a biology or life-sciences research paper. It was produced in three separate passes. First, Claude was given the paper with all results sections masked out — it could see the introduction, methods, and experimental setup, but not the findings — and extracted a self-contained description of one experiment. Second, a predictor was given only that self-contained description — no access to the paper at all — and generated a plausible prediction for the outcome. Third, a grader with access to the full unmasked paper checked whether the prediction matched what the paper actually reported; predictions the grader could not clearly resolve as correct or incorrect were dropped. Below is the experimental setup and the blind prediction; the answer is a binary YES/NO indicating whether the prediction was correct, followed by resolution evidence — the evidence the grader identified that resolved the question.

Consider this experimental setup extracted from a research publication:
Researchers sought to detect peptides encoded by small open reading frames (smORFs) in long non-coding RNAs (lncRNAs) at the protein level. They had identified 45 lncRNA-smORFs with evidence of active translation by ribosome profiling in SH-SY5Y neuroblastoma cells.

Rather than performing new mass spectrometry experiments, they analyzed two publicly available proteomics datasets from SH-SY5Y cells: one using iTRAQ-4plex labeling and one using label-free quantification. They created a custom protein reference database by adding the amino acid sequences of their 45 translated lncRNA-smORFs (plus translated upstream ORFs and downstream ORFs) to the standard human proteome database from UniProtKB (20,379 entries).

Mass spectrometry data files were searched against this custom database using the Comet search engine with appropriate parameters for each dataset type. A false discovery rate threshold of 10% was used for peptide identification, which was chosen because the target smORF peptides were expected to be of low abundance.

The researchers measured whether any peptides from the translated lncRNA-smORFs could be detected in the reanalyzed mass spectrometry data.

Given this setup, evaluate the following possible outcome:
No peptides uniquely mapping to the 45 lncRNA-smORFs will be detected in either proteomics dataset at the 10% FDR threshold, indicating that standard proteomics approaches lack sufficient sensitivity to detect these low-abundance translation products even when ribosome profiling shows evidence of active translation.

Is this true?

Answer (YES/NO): NO